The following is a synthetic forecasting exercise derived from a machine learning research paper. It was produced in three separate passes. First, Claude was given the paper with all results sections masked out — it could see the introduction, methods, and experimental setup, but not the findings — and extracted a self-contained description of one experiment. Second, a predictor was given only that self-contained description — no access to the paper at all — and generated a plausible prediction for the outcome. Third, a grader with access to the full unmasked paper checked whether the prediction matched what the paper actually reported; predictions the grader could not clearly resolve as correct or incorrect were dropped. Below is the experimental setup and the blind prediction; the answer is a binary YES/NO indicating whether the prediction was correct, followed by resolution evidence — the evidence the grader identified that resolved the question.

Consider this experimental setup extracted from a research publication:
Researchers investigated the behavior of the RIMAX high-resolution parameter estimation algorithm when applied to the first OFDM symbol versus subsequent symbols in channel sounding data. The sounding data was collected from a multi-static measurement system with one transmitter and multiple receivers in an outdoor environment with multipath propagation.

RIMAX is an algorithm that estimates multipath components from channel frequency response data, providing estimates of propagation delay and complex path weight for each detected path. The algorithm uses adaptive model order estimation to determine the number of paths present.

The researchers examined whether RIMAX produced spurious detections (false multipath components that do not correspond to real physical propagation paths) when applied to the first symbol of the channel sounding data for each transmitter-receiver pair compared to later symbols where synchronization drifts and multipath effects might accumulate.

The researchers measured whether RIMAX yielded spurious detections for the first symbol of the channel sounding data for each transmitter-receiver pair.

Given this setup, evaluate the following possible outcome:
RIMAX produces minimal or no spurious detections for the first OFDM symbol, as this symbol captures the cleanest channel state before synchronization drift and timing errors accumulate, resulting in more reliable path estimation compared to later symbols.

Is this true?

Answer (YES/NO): YES